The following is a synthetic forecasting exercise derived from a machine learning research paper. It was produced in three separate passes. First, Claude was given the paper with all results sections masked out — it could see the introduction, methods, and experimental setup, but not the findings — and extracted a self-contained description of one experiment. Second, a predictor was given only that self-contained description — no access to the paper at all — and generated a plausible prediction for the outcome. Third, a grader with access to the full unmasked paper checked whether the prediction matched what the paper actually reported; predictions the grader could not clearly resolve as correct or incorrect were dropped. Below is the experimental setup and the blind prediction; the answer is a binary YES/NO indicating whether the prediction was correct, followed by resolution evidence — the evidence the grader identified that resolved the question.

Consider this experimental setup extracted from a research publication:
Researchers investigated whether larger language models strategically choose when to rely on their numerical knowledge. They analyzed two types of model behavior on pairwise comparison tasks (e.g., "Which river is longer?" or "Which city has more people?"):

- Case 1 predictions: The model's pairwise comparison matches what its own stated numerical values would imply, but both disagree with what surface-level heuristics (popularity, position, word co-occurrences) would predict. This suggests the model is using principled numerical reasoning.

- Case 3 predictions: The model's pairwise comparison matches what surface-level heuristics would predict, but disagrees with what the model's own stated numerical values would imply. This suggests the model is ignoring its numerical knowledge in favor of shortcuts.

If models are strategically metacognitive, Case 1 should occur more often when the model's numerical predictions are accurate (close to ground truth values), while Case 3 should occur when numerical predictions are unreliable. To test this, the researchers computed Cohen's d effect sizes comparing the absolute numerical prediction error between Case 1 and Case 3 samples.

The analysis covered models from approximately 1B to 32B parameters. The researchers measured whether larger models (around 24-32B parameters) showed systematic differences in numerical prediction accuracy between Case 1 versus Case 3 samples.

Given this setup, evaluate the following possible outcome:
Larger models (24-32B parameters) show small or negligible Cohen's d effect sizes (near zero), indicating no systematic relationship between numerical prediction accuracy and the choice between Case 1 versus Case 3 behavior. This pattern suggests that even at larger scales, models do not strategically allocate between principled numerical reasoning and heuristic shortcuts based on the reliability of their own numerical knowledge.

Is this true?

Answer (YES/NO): NO